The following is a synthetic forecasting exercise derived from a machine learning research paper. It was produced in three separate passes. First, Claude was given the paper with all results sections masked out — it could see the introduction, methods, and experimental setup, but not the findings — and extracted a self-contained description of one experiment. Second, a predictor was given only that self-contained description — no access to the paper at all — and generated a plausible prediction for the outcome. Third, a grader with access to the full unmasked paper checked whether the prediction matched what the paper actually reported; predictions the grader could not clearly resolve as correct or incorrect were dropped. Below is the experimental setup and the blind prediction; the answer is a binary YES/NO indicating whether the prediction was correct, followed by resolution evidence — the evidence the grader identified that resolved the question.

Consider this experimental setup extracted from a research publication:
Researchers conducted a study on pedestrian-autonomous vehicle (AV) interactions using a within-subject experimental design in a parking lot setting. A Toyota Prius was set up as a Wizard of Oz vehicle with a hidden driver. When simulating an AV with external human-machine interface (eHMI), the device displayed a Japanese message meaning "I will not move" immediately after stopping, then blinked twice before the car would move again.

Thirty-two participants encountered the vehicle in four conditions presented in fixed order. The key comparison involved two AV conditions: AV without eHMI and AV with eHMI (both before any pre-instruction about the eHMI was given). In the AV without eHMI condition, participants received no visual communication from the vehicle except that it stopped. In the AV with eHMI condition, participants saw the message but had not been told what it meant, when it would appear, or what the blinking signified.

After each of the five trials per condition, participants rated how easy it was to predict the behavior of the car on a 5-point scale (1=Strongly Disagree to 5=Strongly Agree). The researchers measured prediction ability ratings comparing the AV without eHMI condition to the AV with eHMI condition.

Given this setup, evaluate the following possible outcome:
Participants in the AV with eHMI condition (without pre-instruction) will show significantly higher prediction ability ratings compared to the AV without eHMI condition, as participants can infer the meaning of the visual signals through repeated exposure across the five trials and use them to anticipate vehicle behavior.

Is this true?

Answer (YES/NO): YES